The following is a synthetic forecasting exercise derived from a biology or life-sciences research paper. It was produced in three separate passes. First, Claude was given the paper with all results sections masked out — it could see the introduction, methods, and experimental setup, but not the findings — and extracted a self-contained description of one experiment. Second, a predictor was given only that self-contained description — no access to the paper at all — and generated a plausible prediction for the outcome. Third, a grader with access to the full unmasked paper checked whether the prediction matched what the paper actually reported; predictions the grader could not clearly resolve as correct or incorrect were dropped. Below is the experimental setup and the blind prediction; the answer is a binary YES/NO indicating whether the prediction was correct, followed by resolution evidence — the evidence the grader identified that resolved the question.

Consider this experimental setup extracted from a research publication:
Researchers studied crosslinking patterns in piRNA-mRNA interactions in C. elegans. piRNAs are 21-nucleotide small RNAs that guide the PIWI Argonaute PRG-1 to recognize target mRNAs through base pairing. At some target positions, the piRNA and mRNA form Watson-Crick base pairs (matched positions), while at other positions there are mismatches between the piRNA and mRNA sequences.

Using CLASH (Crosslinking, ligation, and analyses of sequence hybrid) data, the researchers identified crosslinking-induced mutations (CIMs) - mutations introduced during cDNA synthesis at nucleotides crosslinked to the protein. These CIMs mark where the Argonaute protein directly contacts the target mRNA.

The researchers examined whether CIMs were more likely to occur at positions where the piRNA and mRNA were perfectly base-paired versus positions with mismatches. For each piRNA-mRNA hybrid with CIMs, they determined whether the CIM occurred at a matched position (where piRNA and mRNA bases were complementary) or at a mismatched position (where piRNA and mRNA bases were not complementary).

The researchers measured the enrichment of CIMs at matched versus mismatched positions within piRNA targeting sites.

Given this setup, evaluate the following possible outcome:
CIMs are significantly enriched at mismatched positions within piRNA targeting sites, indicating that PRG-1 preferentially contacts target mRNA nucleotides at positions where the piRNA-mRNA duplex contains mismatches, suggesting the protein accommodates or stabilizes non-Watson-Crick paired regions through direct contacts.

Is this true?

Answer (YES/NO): YES